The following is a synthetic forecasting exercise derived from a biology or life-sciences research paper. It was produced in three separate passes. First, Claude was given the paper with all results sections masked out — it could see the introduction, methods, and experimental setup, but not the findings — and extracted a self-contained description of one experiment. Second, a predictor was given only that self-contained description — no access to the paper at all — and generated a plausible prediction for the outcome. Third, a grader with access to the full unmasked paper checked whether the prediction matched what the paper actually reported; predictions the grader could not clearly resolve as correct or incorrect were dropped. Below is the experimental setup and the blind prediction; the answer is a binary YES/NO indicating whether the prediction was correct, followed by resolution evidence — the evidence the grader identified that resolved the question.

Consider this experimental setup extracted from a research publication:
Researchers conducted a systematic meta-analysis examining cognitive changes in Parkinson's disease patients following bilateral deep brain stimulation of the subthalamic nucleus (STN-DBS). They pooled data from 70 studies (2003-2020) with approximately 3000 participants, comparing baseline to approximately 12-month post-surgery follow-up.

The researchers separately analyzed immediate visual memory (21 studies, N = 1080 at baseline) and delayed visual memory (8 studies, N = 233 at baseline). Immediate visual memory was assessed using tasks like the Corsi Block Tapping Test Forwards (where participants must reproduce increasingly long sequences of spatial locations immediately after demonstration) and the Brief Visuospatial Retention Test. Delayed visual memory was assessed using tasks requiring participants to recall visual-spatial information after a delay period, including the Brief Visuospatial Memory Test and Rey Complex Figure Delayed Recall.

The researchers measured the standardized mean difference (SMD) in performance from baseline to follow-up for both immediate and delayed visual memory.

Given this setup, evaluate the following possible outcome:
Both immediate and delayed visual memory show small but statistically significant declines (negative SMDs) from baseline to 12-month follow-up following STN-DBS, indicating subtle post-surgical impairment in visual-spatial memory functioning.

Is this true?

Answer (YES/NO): NO